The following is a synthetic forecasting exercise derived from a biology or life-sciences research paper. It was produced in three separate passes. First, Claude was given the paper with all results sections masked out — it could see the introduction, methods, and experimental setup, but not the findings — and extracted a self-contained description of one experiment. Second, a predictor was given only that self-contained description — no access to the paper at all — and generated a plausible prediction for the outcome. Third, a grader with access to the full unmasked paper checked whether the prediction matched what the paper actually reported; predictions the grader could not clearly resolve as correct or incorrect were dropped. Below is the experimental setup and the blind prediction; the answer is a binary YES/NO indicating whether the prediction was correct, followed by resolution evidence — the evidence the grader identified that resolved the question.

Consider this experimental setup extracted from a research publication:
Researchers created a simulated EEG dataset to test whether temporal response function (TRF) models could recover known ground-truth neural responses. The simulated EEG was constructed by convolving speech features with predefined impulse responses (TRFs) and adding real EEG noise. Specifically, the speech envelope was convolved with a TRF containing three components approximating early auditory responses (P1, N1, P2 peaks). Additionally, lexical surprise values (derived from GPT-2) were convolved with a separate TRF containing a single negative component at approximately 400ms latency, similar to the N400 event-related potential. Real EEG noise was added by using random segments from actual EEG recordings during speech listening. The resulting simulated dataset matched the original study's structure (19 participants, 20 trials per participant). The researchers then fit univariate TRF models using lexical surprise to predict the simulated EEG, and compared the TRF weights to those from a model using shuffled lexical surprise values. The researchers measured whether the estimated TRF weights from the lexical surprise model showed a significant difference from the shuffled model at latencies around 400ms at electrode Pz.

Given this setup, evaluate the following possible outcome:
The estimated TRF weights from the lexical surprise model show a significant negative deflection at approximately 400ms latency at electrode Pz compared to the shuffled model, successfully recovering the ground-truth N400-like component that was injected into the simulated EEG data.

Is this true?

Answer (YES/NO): YES